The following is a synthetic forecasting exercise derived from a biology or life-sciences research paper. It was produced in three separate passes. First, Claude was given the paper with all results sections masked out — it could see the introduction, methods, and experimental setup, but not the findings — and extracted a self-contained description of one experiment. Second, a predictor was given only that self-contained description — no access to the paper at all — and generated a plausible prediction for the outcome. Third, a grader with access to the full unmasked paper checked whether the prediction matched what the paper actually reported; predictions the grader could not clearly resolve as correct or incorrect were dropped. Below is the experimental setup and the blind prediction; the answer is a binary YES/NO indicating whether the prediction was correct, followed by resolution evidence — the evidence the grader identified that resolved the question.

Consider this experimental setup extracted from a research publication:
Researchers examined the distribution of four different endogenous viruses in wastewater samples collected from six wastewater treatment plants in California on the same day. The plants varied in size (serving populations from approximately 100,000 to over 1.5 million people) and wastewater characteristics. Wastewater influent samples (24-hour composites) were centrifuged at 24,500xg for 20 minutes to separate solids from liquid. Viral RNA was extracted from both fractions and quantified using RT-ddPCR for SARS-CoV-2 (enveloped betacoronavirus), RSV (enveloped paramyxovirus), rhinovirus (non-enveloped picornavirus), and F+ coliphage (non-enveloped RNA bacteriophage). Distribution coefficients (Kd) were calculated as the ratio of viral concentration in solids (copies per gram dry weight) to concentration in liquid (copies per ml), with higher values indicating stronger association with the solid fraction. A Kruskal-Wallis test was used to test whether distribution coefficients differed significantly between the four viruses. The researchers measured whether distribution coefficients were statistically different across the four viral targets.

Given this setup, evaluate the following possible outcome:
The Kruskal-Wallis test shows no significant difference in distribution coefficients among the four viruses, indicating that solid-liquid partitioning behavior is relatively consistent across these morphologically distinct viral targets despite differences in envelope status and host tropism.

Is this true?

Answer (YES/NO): NO